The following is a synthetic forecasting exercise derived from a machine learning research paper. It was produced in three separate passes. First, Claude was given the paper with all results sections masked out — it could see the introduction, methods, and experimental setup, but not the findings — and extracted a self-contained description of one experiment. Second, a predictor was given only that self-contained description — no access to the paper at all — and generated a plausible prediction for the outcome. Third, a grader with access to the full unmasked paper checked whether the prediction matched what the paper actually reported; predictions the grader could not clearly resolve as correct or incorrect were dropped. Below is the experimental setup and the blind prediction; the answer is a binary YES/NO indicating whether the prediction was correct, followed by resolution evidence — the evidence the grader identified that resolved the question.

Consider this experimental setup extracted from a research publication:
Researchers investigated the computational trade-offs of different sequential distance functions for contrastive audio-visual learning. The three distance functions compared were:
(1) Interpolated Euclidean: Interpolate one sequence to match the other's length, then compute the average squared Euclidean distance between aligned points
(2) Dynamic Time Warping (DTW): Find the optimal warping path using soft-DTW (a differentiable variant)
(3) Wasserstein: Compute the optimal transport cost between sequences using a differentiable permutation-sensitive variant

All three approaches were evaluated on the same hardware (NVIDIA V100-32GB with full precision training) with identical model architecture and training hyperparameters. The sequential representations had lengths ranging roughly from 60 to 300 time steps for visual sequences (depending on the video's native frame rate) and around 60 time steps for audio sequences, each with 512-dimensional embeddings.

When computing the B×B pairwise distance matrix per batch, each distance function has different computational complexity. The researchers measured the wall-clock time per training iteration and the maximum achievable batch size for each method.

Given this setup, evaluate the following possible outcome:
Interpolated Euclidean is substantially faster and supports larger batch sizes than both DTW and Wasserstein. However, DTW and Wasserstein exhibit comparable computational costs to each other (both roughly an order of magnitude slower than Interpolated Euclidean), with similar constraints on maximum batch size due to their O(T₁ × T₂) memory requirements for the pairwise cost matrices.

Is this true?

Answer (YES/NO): NO